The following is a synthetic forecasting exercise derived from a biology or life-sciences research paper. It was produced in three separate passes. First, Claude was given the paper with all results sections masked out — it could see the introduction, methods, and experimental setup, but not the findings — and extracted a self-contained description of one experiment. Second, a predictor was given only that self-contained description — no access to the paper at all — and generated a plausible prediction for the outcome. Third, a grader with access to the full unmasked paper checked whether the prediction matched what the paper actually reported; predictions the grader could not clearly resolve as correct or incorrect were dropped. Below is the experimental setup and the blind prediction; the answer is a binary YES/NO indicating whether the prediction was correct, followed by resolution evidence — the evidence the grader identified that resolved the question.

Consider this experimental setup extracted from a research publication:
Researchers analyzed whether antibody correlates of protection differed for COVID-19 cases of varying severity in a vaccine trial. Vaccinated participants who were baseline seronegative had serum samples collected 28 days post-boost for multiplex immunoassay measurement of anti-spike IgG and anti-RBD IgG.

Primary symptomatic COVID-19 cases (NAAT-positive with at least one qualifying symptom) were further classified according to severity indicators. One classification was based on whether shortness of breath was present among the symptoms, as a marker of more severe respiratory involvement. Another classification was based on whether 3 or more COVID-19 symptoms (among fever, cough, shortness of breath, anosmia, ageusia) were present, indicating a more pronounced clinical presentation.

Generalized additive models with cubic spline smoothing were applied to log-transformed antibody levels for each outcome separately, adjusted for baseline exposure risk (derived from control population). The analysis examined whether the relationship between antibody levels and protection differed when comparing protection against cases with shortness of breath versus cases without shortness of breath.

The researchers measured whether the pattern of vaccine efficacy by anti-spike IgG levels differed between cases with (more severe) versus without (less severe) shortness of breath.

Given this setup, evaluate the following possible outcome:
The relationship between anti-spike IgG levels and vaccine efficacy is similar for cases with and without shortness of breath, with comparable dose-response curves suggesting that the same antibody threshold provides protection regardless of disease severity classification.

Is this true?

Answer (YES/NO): NO